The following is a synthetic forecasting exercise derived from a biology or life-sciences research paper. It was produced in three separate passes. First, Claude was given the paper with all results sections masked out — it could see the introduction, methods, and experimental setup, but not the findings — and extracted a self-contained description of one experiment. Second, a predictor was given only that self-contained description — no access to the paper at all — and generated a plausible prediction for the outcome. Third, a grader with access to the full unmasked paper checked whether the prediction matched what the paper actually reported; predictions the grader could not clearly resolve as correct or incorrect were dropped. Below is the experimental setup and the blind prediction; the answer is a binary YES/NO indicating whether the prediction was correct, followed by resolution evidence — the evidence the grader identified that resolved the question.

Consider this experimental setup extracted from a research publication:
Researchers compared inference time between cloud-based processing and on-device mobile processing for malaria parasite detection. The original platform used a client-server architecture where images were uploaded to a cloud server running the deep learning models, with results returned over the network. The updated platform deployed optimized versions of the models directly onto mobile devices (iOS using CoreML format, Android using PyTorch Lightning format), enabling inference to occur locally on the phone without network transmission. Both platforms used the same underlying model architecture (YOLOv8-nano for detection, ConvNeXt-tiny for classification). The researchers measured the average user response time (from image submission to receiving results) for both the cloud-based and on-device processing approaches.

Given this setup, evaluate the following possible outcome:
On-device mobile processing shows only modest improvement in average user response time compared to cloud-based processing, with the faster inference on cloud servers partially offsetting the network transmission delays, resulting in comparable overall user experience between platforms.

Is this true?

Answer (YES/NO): NO